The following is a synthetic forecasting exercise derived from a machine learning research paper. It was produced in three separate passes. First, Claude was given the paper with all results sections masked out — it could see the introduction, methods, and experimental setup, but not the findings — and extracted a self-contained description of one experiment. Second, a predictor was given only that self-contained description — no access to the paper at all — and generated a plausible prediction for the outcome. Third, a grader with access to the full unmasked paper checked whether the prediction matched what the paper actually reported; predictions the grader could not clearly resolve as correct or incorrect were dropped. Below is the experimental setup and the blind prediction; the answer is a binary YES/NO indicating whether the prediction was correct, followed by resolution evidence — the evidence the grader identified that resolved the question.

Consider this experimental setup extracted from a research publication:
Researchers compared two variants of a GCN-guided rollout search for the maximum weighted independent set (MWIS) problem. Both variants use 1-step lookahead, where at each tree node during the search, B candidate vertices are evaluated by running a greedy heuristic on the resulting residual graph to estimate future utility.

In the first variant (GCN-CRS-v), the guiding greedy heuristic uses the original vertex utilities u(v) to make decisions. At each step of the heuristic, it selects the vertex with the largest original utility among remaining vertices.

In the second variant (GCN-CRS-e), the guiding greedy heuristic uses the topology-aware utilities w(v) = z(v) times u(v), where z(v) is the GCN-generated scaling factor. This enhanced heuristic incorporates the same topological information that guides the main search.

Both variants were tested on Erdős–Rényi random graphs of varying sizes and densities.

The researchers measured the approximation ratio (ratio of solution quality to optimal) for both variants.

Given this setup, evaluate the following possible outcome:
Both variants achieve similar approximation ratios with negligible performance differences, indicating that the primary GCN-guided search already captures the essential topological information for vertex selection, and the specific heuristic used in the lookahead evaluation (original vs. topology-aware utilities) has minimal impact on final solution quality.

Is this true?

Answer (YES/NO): NO